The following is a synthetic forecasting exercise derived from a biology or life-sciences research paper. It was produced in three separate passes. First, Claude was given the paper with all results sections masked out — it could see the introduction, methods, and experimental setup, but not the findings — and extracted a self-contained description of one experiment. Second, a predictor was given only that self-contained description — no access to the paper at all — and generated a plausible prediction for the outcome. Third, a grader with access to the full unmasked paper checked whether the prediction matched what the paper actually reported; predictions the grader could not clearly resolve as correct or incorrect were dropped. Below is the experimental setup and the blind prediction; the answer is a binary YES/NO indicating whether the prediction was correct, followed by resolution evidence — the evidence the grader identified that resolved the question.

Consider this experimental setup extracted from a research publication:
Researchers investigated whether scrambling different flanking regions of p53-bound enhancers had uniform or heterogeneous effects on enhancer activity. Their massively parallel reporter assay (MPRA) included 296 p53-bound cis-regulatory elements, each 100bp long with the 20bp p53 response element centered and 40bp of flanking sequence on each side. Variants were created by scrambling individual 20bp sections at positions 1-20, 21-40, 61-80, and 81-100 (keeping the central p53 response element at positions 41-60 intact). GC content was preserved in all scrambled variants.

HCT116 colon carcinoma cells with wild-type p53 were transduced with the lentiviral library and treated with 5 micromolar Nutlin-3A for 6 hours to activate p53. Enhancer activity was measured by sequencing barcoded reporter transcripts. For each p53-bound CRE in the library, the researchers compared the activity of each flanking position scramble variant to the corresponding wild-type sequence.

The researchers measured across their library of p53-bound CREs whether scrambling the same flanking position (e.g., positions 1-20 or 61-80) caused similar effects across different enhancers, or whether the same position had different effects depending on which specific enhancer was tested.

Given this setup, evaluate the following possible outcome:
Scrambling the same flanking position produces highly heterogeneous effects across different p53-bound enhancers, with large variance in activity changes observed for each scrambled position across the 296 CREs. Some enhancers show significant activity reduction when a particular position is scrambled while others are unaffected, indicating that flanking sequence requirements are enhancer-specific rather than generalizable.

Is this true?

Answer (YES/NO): YES